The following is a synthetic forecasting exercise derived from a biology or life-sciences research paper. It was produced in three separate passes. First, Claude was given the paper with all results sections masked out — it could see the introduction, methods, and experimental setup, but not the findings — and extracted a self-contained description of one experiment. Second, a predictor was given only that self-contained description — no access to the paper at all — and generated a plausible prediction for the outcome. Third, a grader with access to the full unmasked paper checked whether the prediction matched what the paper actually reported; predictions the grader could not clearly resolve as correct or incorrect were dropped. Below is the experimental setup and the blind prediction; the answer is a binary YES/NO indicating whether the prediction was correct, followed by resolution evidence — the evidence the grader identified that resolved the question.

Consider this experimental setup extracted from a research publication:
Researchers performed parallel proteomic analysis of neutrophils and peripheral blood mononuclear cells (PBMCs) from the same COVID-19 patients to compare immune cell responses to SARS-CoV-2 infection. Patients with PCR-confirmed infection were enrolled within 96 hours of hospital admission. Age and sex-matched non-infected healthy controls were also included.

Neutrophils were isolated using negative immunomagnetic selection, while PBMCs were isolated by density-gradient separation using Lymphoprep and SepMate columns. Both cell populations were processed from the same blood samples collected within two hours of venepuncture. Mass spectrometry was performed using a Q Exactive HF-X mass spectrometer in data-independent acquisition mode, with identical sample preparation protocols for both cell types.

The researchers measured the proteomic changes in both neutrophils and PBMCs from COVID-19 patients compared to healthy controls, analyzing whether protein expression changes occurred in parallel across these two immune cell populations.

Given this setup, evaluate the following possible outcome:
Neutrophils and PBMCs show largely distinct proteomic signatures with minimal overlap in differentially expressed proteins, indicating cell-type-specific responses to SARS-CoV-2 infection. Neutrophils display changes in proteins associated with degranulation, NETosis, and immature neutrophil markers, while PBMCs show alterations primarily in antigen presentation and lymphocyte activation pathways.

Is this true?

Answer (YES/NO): NO